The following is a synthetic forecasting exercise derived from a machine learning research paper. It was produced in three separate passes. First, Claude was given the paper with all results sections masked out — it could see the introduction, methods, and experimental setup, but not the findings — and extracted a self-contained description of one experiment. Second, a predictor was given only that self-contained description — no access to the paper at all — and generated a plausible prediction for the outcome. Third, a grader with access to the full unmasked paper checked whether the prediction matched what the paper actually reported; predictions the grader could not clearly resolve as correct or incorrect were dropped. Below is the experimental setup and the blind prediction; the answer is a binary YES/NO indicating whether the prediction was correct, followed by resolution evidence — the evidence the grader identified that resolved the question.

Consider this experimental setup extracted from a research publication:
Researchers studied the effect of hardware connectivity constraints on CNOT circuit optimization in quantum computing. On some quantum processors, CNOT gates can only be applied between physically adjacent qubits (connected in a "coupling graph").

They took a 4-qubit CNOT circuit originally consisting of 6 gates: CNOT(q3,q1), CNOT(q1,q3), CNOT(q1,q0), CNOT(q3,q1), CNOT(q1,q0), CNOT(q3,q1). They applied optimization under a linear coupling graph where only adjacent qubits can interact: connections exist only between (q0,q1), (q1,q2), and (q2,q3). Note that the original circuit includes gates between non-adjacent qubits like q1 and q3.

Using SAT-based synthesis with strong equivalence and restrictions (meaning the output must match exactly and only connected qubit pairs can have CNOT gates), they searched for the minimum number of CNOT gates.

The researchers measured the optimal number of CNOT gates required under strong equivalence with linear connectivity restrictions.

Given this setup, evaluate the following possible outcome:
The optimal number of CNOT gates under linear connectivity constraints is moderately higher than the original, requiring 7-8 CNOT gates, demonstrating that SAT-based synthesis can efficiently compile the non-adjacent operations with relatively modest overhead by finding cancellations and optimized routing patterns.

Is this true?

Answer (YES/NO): YES